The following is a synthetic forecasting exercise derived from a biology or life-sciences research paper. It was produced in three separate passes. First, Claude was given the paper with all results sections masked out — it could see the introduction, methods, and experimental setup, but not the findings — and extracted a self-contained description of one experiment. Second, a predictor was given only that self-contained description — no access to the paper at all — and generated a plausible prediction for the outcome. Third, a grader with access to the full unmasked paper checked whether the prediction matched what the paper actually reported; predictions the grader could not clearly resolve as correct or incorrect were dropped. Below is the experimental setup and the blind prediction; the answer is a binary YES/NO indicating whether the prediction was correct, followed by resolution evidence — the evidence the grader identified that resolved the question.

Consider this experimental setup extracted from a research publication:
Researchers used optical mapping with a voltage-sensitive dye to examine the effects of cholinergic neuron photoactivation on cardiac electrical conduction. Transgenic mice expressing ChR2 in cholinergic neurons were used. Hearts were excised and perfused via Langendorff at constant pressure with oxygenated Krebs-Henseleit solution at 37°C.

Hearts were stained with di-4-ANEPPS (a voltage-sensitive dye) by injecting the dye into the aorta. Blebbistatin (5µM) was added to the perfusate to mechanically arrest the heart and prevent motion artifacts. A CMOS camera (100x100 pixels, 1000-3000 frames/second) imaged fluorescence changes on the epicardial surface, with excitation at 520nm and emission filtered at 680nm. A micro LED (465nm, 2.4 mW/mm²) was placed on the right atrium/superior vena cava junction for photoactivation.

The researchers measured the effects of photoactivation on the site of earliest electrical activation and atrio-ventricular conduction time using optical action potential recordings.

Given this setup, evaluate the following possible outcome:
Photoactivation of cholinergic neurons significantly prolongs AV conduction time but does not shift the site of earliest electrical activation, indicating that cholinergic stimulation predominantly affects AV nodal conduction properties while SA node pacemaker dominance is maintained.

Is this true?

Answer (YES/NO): YES